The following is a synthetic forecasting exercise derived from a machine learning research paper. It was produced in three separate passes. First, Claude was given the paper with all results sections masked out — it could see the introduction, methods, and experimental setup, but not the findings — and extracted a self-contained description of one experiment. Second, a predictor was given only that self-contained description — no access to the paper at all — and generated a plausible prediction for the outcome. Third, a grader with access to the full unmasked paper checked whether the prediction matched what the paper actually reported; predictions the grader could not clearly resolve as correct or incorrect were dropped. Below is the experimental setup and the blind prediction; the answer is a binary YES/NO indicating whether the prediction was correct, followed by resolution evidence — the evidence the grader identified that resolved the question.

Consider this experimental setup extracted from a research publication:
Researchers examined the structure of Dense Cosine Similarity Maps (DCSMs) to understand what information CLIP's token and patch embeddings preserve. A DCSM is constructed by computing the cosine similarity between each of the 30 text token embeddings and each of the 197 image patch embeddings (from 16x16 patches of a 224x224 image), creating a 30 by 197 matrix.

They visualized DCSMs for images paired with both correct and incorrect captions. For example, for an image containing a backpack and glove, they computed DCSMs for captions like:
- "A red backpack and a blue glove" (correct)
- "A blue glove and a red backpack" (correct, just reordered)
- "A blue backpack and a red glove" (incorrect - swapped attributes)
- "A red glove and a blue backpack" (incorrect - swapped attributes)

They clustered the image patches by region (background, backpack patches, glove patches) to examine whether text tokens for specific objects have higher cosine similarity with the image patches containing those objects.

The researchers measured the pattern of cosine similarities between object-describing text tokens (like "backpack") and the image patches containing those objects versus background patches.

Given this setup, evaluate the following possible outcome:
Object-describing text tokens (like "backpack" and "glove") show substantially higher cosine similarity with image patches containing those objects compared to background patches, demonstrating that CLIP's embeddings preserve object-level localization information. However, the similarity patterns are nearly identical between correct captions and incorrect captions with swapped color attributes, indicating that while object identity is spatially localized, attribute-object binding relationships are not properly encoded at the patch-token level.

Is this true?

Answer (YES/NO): NO